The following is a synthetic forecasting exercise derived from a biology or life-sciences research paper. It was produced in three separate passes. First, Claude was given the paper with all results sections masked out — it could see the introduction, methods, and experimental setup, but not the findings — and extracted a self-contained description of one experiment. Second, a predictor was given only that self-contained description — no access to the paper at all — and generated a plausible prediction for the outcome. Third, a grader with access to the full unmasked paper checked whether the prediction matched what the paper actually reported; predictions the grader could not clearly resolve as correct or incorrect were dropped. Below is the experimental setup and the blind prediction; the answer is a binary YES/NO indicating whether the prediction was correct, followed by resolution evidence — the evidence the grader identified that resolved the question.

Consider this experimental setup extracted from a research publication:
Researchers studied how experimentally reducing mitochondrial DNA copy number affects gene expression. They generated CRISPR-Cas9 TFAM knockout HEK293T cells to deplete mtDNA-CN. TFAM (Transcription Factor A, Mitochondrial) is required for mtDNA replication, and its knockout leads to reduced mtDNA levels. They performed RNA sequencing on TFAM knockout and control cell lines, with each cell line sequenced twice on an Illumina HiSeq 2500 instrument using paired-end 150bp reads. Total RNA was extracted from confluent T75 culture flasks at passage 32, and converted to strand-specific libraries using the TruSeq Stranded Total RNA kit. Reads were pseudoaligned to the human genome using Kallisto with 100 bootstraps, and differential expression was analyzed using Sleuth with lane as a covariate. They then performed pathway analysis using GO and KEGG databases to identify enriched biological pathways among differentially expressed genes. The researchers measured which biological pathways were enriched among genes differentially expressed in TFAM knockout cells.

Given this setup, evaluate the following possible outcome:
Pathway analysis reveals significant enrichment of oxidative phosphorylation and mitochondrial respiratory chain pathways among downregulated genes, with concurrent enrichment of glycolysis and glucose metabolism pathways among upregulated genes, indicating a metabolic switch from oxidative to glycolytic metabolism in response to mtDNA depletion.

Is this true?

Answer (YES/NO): NO